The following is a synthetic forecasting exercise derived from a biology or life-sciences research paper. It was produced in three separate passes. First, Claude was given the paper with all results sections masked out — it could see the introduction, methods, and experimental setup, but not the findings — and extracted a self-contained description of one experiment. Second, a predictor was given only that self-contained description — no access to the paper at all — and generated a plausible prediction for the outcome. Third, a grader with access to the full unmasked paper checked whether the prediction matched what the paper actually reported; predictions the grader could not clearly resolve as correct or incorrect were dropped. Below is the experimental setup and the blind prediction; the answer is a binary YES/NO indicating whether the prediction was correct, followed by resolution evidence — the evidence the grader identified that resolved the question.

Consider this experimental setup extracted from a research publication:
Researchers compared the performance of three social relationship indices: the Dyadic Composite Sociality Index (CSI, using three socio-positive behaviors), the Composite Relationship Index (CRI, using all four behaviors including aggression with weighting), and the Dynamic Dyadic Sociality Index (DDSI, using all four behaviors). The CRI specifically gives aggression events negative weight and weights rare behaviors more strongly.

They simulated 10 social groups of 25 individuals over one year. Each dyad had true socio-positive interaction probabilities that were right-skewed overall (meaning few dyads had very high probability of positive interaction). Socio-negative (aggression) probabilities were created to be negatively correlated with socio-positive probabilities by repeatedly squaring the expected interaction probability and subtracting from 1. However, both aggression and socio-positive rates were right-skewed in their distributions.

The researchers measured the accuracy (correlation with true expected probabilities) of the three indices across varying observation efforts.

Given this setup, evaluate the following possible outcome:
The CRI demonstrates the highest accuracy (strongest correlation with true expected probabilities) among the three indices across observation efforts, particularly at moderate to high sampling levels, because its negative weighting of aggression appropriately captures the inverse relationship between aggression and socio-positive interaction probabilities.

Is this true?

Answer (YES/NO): NO